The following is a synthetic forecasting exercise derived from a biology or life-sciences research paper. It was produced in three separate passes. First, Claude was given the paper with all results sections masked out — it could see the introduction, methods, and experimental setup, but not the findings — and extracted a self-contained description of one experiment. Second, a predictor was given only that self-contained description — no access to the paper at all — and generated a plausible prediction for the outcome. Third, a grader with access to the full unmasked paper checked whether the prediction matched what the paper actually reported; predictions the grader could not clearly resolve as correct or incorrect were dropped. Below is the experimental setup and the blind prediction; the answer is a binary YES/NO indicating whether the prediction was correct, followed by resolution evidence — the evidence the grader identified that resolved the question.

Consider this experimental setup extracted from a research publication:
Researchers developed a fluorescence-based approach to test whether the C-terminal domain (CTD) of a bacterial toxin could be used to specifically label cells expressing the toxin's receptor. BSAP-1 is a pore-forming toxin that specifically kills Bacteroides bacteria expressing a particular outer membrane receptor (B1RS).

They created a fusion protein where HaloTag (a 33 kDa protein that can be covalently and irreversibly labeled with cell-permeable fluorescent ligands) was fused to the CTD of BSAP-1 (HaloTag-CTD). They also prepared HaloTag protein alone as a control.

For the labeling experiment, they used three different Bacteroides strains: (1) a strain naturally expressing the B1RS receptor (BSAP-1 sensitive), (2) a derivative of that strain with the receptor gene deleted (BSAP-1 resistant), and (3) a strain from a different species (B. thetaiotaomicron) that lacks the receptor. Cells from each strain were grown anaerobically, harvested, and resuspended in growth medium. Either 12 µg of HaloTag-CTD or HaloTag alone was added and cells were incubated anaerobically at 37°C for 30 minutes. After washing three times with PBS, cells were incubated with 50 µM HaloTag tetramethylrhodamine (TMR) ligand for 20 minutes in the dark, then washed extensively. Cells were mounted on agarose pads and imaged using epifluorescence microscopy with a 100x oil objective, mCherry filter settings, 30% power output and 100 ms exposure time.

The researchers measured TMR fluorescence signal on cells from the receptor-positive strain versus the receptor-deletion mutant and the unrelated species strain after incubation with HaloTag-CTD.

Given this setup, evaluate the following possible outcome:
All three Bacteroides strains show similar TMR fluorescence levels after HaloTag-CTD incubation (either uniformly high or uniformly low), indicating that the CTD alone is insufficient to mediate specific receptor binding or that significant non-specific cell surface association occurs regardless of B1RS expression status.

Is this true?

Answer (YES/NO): NO